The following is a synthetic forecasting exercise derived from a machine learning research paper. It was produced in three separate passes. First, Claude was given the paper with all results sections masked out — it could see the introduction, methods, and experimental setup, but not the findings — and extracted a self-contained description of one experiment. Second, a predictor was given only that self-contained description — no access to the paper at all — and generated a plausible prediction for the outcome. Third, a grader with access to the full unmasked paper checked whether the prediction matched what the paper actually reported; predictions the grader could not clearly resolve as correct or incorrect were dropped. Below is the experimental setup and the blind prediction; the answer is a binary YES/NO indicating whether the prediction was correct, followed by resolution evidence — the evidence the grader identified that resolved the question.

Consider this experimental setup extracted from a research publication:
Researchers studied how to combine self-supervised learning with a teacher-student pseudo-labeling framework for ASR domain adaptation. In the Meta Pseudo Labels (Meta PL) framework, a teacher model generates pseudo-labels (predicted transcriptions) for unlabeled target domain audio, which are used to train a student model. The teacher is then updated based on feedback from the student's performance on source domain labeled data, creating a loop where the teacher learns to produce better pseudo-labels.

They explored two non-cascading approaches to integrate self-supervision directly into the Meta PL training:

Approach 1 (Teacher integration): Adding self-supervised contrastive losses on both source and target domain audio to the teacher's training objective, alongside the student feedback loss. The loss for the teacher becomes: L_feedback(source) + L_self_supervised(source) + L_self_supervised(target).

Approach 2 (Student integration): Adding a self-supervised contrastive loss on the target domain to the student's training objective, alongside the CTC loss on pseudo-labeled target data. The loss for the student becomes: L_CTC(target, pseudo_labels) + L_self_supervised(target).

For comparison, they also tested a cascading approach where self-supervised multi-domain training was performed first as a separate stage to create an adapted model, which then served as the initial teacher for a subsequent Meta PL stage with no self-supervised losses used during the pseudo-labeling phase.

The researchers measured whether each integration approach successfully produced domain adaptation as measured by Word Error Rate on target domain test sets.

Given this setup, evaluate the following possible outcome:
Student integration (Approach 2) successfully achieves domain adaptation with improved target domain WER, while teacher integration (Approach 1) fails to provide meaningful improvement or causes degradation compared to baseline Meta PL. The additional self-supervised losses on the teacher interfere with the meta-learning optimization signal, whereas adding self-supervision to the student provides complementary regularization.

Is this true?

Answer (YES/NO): NO